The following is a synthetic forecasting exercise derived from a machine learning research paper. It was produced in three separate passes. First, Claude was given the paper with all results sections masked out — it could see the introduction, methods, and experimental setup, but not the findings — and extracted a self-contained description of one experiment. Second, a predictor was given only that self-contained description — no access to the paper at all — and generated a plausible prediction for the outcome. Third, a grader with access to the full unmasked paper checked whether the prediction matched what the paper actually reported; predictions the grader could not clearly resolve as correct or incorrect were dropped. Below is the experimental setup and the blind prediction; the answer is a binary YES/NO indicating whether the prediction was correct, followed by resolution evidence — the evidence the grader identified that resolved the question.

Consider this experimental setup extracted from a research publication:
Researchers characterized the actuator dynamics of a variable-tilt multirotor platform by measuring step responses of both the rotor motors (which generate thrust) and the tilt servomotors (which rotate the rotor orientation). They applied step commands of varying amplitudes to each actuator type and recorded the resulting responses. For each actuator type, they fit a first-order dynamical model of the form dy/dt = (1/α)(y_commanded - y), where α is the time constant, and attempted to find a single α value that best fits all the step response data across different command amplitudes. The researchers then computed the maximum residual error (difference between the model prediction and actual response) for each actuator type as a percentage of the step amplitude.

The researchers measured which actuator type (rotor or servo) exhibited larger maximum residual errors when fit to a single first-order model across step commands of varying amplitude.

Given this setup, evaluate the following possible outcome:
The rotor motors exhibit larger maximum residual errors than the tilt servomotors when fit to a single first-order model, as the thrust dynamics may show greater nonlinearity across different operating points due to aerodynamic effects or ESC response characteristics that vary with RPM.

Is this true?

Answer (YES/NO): YES